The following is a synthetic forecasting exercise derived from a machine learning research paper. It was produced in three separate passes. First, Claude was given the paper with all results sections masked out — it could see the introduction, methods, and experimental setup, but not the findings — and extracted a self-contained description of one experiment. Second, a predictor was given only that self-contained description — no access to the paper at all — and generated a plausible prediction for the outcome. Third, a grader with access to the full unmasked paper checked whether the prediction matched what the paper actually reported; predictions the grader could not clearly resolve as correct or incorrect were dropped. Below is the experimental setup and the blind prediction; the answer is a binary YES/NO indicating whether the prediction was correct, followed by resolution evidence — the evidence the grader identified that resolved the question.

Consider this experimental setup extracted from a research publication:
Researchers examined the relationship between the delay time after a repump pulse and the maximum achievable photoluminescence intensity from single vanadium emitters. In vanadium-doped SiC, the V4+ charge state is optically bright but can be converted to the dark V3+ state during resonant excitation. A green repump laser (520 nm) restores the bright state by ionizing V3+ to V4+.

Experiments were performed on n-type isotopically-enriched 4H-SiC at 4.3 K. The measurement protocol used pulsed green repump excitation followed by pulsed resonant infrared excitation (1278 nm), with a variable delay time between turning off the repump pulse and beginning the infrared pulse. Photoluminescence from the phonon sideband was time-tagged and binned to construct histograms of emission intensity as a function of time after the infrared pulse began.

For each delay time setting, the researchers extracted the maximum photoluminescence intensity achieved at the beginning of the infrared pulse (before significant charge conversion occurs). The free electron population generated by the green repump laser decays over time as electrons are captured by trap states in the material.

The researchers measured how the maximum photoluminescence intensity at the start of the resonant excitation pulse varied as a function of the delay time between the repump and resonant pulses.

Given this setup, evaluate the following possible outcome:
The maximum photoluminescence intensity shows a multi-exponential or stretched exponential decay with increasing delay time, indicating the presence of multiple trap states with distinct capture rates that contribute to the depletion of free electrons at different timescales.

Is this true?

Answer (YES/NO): NO